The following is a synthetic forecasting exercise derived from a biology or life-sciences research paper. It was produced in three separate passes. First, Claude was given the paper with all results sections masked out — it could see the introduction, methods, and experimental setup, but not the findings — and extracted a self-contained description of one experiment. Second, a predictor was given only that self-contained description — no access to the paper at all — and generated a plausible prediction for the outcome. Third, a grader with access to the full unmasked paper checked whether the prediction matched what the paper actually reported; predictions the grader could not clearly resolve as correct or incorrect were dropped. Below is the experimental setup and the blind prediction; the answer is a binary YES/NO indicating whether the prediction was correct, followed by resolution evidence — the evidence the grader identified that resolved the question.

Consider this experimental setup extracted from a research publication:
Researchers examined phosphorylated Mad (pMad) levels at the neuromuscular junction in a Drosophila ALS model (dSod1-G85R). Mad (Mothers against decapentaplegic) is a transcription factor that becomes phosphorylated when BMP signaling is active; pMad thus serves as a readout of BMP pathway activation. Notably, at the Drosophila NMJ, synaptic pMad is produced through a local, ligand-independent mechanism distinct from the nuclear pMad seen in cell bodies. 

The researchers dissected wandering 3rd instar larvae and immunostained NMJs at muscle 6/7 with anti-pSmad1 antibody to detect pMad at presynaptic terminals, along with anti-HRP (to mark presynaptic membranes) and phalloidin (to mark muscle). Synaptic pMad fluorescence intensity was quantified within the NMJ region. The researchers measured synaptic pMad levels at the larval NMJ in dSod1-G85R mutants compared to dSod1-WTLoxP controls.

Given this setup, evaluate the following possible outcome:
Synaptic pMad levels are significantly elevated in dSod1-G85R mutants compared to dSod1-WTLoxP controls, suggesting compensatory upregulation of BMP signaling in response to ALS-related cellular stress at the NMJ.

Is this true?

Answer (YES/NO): YES